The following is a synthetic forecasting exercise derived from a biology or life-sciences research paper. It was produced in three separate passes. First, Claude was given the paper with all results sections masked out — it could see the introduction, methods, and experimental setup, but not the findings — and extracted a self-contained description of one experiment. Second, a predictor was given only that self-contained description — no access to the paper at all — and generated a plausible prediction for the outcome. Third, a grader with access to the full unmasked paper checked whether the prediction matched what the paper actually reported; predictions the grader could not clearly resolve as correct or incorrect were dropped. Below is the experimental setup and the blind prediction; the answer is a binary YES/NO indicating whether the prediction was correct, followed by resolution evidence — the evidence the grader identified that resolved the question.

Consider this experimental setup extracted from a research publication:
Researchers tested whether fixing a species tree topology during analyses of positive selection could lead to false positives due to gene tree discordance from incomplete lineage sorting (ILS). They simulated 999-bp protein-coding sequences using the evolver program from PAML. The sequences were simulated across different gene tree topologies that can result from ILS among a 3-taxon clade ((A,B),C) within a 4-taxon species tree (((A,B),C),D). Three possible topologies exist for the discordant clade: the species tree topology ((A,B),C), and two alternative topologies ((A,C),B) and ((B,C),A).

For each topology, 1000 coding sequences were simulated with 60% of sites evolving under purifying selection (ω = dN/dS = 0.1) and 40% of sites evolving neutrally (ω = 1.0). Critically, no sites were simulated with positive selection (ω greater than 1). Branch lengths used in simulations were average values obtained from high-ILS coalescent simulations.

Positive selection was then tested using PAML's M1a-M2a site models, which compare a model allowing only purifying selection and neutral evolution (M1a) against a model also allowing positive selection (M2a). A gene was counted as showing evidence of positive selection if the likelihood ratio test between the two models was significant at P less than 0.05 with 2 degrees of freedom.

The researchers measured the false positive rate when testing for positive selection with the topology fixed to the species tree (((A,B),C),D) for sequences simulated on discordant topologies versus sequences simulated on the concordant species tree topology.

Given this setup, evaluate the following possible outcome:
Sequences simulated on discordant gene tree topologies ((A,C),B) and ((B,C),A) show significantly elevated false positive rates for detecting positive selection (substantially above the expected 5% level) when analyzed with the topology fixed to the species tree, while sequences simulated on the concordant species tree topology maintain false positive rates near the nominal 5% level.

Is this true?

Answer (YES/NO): NO